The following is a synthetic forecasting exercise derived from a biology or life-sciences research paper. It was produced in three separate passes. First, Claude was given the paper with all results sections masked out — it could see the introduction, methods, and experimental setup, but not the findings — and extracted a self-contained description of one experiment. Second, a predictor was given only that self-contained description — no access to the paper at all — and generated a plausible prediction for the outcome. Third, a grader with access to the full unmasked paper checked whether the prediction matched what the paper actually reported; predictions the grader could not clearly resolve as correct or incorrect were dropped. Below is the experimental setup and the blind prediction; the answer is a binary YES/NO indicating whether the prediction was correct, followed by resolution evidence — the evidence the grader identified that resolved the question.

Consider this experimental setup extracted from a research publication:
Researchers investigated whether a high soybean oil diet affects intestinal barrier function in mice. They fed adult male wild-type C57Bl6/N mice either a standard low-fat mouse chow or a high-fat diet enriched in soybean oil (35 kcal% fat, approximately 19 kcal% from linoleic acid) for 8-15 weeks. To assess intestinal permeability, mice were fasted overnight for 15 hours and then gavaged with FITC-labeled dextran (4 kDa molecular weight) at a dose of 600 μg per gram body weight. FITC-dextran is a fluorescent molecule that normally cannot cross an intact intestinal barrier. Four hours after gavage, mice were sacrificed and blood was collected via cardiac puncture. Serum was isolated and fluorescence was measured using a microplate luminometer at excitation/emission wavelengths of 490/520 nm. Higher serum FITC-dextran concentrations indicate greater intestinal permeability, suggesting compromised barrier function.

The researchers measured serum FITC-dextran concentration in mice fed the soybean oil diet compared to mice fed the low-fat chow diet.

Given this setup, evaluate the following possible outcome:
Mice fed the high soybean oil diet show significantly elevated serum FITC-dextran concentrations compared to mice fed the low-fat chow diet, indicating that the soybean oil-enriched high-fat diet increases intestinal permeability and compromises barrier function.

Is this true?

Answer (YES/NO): YES